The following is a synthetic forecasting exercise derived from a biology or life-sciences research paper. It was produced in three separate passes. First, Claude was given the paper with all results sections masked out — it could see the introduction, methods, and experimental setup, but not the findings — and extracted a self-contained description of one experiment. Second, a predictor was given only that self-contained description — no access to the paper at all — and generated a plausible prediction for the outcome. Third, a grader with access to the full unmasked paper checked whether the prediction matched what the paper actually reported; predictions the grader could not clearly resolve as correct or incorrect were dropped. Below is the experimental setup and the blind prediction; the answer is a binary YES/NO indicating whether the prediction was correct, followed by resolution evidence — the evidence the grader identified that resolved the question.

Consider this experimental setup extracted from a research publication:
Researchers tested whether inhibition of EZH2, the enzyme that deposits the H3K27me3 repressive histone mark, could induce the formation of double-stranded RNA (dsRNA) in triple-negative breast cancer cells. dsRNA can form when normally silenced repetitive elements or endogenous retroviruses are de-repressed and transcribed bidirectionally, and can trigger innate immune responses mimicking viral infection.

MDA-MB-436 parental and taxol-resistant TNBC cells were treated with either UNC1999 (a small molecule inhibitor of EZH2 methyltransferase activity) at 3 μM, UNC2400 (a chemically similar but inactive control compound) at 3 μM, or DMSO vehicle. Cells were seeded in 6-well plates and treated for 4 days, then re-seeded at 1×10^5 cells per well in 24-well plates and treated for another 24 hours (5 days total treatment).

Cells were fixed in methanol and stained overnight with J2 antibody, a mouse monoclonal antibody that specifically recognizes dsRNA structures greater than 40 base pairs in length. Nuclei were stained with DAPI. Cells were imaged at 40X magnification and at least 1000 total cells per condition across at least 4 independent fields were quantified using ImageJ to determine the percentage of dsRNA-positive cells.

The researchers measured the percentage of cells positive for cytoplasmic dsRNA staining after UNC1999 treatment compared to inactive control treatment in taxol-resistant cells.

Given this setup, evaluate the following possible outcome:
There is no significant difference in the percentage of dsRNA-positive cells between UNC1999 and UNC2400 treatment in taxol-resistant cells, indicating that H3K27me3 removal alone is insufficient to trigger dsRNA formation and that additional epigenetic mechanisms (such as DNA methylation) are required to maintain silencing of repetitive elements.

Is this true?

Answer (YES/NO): NO